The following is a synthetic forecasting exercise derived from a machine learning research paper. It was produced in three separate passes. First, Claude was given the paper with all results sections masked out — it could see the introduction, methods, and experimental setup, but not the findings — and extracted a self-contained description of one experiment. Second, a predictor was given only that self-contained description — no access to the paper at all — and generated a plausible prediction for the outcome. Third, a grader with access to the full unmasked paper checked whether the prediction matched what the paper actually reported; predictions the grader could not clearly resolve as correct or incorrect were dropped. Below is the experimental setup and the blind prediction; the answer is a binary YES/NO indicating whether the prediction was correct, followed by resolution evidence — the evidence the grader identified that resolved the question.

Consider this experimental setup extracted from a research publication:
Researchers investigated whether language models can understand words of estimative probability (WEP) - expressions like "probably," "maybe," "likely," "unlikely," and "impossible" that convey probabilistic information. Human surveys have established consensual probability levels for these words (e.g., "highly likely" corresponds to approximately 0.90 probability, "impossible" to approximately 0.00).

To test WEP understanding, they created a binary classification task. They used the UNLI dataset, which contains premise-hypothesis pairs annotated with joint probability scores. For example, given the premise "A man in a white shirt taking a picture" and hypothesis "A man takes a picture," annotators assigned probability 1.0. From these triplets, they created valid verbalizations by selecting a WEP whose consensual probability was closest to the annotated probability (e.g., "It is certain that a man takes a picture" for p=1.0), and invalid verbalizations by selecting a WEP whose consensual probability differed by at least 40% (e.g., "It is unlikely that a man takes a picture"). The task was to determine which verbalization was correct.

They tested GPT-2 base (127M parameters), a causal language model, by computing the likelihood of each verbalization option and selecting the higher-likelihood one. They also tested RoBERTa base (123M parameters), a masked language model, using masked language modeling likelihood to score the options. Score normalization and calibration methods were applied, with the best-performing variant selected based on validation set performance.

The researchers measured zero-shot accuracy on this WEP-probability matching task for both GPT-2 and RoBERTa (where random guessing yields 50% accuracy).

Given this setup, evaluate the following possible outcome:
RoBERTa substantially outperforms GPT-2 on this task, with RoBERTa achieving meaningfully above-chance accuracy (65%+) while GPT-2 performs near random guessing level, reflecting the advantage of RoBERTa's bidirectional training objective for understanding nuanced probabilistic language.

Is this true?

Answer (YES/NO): NO